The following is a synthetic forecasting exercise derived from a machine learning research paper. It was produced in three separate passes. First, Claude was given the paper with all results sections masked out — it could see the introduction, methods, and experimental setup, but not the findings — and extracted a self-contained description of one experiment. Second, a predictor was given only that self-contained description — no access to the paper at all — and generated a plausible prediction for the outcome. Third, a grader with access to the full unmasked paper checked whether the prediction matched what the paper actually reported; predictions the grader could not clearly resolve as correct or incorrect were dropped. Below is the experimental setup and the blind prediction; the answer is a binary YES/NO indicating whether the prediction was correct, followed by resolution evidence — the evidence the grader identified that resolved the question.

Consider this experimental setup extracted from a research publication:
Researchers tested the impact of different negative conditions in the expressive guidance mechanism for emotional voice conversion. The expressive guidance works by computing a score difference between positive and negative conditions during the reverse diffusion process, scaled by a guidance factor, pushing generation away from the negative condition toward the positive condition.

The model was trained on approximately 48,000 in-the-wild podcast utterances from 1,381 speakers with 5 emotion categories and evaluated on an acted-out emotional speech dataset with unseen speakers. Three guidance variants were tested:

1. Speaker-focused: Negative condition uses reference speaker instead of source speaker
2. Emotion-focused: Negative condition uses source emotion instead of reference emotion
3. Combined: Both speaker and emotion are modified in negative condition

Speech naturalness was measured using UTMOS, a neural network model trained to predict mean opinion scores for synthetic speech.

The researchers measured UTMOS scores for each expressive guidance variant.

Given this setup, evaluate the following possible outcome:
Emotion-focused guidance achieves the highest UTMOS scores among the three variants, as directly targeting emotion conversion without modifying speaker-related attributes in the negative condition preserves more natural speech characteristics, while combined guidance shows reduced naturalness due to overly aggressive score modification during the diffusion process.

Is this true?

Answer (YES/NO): NO